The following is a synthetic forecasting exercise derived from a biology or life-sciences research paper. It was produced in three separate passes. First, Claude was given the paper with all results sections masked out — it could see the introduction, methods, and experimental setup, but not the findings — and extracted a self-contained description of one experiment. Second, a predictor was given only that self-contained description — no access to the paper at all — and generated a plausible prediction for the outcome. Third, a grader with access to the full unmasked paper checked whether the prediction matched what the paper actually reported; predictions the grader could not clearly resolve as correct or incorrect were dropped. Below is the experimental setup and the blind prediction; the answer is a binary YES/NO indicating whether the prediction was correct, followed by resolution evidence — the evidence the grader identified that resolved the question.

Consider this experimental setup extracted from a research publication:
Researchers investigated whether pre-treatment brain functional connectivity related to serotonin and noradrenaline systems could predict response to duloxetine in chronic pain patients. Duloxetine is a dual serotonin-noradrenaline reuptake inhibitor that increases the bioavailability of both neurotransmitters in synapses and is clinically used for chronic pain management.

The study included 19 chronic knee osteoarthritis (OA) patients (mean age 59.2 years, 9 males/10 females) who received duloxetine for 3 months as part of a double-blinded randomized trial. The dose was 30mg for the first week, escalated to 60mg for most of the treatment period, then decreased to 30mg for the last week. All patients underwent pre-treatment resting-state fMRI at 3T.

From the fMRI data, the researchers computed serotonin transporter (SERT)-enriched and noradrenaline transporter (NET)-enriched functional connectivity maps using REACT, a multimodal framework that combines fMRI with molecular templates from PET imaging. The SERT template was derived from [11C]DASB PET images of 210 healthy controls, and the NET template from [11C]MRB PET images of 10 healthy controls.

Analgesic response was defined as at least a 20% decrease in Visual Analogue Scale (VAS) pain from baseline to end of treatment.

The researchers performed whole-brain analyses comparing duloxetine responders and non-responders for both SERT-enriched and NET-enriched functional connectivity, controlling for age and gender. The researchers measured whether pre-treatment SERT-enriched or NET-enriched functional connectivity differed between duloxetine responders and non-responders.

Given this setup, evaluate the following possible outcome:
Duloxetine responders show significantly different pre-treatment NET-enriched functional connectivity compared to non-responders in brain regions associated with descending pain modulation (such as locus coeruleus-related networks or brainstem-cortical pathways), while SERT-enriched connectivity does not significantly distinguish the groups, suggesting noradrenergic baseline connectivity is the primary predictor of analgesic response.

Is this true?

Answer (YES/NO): NO